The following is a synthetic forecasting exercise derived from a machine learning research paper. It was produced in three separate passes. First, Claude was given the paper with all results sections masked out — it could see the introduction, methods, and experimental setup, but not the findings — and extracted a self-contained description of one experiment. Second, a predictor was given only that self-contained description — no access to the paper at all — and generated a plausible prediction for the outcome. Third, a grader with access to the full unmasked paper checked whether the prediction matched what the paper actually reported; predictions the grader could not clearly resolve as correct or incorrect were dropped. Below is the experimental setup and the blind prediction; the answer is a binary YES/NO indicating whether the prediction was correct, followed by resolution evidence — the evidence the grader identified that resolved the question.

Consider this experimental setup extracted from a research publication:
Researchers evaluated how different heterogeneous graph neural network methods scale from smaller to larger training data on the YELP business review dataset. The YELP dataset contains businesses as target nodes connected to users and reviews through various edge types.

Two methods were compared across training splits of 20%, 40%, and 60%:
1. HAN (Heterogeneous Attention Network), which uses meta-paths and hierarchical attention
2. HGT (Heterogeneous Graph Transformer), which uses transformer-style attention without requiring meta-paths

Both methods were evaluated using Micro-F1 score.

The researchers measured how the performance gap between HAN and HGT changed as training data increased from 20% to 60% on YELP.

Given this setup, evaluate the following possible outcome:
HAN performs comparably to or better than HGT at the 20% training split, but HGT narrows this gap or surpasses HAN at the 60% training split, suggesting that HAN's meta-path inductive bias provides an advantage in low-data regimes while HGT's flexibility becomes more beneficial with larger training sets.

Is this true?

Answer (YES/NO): NO